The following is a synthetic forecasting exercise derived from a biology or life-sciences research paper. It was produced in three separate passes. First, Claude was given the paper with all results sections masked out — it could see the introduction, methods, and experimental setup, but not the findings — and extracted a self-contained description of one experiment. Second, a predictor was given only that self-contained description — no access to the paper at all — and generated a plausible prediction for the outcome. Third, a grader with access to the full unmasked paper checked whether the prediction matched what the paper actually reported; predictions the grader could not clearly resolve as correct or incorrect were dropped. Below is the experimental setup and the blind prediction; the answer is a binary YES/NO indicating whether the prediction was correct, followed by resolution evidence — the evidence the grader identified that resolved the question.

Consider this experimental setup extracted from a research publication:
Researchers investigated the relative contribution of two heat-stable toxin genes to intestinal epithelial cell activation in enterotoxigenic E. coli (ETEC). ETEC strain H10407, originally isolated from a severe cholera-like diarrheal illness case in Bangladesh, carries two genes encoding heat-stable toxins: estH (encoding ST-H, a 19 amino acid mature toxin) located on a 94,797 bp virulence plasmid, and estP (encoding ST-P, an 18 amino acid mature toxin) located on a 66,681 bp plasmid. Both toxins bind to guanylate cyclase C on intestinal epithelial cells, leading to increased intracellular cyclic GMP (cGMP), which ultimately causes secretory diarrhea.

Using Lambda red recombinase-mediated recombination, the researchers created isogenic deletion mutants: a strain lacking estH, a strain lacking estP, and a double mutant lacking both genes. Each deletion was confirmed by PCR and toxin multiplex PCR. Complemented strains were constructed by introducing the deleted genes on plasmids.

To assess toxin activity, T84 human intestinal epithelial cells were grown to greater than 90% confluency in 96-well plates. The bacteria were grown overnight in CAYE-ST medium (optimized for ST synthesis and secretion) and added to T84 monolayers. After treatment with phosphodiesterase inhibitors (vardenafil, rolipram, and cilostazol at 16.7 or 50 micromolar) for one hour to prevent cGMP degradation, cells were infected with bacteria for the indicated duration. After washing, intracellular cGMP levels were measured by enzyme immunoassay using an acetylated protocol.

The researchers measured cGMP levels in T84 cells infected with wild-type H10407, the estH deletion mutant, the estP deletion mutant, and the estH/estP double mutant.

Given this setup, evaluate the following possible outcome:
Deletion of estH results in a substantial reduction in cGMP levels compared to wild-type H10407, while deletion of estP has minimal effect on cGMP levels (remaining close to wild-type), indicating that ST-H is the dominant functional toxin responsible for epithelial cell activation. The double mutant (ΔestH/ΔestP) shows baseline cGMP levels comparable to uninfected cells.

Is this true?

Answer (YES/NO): YES